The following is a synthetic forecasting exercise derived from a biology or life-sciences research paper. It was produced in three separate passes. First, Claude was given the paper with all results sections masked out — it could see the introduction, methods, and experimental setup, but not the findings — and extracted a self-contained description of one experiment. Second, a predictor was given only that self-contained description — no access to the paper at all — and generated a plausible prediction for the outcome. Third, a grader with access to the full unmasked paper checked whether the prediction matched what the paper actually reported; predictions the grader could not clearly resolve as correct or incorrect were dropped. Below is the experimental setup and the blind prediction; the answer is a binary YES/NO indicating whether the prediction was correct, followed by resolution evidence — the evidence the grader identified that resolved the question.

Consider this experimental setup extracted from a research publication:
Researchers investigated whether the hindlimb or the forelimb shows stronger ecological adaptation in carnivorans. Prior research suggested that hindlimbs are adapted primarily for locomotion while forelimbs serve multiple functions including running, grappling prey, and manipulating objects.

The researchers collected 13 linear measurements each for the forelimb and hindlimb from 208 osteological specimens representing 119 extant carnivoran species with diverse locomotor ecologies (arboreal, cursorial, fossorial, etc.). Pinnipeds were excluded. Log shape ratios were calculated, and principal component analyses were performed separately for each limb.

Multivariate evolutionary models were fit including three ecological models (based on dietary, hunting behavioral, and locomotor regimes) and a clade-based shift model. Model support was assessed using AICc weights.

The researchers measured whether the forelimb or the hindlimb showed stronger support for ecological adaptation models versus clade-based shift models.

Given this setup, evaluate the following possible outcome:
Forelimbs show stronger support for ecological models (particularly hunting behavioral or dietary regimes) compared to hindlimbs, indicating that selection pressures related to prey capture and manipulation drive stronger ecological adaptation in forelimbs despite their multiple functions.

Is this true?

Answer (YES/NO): NO